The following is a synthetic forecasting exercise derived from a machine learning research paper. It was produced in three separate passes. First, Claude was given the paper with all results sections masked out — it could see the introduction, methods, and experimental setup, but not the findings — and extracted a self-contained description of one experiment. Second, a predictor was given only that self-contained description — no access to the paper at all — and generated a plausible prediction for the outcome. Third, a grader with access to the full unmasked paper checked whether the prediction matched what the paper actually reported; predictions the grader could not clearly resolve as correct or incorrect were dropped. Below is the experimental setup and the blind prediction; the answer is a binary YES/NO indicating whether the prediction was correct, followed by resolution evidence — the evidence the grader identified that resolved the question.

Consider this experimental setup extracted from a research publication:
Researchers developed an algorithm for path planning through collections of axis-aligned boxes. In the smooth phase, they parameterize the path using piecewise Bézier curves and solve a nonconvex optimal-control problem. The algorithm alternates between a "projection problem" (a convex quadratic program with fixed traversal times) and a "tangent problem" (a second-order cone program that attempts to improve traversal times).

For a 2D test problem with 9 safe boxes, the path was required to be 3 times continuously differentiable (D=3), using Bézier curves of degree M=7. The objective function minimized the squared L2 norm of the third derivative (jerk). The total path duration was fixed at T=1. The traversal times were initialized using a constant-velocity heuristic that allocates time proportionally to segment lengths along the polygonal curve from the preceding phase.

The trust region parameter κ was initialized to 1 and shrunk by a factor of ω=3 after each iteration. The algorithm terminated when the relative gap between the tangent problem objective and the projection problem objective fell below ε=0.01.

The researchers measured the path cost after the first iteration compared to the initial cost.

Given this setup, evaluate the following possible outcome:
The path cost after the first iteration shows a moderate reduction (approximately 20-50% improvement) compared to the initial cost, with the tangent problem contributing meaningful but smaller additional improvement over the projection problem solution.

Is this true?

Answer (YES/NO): NO